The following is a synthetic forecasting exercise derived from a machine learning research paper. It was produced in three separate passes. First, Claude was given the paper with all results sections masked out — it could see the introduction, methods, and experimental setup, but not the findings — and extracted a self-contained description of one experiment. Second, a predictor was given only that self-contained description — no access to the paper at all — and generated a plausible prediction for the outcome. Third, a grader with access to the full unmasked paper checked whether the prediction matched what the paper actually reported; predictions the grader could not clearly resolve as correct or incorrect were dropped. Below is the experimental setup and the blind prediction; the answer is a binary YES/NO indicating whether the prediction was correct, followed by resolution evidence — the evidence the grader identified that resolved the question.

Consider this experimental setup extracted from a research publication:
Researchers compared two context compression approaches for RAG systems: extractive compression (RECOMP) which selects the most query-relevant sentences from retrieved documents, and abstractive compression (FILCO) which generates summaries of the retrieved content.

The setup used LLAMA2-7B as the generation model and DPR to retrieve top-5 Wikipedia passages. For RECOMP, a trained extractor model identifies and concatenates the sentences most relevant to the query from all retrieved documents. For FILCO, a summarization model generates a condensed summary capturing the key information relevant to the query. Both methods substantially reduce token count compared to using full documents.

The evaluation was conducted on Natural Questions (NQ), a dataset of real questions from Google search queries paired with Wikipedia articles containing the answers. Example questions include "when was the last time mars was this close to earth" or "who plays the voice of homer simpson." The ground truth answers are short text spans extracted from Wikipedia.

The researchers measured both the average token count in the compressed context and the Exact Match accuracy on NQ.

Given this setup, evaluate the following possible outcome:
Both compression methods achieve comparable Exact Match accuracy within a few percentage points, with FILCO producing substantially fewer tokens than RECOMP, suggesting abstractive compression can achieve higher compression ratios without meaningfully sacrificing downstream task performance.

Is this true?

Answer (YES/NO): YES